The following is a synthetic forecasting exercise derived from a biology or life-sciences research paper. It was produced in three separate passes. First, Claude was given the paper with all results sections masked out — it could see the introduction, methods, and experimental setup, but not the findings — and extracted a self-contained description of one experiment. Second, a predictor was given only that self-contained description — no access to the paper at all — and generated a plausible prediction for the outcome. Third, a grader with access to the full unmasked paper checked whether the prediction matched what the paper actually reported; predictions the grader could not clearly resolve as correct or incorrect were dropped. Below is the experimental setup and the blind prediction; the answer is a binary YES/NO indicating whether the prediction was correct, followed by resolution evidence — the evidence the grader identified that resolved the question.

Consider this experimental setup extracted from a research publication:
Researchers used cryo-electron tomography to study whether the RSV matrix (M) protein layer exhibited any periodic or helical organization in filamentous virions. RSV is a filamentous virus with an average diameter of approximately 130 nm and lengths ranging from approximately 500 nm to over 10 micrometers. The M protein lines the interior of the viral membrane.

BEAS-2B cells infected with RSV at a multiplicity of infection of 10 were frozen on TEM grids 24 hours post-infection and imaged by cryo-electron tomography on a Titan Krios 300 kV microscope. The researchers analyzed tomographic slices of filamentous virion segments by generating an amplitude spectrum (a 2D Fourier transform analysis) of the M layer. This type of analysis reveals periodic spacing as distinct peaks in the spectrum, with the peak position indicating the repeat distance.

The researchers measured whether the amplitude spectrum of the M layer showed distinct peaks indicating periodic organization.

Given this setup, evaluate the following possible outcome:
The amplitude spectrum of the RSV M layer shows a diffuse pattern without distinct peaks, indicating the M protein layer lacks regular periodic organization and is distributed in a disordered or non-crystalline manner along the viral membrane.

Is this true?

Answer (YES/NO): NO